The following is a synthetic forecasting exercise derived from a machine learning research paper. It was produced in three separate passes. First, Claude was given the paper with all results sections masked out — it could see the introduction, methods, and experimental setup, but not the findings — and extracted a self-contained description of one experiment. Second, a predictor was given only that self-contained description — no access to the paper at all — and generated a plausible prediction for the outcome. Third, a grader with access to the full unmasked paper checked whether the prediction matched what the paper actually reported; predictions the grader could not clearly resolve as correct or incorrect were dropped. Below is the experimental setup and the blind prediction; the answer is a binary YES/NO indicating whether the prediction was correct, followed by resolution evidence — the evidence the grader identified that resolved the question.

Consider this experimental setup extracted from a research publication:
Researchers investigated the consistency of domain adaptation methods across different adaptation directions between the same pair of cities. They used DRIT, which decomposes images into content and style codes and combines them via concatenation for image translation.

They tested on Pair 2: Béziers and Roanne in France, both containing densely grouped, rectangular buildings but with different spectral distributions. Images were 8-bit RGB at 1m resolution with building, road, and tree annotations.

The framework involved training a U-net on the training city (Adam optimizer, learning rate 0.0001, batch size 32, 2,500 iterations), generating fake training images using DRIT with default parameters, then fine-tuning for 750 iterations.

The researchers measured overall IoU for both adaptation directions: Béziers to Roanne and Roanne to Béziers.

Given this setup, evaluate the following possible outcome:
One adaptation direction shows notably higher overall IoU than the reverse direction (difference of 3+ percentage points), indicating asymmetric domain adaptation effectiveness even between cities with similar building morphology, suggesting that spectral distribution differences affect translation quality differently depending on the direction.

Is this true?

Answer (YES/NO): YES